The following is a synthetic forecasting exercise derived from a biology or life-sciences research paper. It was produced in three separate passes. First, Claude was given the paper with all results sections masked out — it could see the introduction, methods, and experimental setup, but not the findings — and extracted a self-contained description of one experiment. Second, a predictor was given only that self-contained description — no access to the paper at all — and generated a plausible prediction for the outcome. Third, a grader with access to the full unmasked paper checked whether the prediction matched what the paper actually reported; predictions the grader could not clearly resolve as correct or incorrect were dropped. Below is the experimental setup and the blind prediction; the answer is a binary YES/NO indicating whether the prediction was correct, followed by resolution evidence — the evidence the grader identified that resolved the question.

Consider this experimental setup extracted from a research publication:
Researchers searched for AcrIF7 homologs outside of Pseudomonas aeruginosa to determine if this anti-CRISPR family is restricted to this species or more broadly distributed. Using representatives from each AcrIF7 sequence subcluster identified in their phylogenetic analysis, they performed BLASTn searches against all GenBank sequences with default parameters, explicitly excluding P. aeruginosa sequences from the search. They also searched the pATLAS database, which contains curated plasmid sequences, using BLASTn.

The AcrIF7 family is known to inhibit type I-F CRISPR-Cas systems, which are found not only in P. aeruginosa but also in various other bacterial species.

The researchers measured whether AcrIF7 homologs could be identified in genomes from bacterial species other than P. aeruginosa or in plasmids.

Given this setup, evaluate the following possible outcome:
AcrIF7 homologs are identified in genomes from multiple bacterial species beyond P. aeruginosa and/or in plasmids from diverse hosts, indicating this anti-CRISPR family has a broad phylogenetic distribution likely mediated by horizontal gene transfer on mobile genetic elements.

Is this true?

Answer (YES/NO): NO